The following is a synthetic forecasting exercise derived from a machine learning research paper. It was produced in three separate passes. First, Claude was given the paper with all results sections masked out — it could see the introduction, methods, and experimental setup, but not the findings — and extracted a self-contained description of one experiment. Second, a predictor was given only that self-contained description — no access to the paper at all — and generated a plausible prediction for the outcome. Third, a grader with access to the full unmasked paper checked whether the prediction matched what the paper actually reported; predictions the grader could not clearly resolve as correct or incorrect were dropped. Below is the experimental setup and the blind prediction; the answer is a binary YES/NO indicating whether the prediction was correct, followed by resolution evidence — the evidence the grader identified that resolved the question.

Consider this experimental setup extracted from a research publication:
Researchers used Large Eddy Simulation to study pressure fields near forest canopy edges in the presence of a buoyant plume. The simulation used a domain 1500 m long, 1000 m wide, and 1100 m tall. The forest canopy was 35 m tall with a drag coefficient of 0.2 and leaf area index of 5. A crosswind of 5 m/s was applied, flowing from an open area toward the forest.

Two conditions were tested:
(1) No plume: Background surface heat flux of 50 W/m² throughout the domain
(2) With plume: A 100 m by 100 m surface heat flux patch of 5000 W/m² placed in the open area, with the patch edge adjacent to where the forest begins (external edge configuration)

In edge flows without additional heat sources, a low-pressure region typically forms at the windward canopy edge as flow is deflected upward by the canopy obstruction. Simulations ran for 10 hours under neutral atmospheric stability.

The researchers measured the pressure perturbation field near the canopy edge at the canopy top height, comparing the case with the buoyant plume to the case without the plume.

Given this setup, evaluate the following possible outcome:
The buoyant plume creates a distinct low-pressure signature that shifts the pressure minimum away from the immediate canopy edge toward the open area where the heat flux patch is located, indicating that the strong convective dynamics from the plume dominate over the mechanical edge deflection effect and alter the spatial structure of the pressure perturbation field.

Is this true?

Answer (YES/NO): NO